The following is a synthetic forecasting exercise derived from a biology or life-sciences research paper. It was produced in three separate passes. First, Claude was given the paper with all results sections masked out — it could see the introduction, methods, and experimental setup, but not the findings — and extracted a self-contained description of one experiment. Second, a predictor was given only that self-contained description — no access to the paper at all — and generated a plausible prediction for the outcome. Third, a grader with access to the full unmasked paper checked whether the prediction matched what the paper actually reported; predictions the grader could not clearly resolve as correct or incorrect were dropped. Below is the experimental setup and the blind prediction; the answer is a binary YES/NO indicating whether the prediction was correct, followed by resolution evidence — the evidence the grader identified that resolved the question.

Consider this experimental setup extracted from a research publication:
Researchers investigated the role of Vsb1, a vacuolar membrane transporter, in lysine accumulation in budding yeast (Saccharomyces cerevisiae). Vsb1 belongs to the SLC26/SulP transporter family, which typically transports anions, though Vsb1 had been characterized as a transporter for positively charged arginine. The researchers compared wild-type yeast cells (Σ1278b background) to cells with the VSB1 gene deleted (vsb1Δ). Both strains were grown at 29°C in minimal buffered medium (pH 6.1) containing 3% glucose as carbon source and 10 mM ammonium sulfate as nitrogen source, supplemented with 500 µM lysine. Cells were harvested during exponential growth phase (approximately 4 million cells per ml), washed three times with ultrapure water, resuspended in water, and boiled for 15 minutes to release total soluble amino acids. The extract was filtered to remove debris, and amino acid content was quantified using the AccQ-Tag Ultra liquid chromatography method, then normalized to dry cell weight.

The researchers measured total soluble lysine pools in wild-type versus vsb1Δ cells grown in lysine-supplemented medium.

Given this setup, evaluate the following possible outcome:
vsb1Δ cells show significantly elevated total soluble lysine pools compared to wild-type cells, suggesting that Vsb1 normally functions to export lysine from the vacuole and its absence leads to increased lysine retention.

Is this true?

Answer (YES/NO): NO